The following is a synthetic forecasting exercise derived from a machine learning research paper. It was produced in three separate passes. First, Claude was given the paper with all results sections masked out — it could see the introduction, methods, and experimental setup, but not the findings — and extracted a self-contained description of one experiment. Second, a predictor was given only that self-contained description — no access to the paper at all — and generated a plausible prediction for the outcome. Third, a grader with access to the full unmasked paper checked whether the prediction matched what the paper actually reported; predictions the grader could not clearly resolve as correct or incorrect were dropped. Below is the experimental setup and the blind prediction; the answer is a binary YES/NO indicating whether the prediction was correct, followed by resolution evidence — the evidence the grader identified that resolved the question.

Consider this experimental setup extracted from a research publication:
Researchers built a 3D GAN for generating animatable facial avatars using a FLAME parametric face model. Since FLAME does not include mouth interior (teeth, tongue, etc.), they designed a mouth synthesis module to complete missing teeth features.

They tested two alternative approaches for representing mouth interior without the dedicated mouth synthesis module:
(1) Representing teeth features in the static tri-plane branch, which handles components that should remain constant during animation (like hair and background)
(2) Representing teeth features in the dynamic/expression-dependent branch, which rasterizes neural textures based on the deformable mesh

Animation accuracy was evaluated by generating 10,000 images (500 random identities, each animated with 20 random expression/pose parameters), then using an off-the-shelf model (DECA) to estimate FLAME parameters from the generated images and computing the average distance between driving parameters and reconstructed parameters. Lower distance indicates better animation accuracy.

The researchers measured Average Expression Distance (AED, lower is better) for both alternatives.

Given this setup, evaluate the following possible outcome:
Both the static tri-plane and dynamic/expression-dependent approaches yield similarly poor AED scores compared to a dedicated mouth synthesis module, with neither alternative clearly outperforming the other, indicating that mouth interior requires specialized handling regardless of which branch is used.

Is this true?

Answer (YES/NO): NO